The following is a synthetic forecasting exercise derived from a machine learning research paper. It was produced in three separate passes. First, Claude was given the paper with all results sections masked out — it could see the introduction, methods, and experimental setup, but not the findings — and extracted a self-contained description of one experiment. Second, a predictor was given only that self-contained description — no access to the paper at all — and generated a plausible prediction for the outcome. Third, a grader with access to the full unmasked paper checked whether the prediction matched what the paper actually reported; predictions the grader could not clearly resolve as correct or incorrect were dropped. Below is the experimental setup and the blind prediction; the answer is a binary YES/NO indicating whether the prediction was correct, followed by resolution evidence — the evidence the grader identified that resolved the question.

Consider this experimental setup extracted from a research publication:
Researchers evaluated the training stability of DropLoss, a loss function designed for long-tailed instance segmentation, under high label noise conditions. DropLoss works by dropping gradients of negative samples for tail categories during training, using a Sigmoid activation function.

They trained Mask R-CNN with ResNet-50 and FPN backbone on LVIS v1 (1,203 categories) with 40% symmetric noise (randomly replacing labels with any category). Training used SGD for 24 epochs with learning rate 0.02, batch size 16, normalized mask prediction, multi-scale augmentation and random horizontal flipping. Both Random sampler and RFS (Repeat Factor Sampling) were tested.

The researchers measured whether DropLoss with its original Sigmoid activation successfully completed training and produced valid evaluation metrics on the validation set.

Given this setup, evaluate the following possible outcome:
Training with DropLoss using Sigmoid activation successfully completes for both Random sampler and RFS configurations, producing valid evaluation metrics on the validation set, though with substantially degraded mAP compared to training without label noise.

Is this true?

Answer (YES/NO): NO